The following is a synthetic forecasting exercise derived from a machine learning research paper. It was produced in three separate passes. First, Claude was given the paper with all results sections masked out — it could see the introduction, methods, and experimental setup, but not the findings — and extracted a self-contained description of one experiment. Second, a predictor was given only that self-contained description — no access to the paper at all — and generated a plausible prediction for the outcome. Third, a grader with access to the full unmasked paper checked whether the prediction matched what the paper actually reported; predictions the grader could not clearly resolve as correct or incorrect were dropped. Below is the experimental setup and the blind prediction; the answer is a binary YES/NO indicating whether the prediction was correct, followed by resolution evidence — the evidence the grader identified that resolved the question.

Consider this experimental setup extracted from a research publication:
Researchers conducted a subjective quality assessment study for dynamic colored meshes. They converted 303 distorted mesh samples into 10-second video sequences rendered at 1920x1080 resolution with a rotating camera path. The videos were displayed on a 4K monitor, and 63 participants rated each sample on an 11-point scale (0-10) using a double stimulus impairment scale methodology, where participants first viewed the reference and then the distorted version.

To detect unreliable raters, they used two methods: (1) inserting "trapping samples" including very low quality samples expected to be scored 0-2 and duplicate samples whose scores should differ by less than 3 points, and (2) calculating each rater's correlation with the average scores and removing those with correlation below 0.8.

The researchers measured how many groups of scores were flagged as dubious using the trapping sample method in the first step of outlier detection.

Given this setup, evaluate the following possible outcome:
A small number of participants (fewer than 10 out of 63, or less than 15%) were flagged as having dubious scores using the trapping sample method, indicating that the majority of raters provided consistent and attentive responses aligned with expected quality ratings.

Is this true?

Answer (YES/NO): YES